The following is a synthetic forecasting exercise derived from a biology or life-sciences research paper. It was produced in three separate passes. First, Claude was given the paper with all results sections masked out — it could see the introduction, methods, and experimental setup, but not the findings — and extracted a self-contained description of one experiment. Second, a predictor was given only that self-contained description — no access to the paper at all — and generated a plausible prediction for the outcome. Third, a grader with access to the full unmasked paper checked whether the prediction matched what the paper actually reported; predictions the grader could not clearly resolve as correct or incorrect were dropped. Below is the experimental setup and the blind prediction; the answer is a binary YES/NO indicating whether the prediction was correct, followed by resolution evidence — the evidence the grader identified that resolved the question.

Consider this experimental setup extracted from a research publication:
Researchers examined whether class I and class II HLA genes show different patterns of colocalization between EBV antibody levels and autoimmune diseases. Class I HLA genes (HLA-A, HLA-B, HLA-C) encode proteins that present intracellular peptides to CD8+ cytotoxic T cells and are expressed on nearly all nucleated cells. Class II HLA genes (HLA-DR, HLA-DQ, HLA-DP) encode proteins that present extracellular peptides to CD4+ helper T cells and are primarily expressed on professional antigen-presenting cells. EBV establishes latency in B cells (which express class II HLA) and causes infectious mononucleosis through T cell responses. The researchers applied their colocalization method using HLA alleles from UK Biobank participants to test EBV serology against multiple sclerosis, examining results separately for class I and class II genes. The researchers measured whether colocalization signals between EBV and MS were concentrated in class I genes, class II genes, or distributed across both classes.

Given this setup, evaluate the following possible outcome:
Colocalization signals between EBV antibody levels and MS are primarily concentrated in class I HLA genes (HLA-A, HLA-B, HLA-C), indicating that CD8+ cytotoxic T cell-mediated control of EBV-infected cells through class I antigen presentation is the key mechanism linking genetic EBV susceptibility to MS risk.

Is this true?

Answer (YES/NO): NO